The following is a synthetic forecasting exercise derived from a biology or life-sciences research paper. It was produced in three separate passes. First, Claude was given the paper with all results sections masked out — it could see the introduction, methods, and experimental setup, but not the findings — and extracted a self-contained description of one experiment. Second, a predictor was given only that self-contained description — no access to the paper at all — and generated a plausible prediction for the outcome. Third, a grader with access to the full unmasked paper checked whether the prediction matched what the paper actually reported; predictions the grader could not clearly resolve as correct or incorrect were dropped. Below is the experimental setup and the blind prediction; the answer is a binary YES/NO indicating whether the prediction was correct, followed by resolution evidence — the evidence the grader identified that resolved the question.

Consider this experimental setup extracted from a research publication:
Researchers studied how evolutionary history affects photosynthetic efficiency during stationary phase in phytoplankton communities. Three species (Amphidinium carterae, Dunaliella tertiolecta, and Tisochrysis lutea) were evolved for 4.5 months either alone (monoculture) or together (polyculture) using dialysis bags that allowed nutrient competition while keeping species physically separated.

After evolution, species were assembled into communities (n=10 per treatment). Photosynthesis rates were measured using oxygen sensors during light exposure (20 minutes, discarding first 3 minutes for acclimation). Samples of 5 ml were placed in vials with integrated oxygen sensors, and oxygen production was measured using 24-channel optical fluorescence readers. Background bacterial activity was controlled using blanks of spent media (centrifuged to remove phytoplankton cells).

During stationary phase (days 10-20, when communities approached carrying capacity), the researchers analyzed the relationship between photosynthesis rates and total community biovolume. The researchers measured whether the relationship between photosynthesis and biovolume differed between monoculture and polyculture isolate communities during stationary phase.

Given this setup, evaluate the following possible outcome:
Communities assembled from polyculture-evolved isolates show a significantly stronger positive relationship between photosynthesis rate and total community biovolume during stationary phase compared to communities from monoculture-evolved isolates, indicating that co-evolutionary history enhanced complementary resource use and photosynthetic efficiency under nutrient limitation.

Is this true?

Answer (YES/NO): NO